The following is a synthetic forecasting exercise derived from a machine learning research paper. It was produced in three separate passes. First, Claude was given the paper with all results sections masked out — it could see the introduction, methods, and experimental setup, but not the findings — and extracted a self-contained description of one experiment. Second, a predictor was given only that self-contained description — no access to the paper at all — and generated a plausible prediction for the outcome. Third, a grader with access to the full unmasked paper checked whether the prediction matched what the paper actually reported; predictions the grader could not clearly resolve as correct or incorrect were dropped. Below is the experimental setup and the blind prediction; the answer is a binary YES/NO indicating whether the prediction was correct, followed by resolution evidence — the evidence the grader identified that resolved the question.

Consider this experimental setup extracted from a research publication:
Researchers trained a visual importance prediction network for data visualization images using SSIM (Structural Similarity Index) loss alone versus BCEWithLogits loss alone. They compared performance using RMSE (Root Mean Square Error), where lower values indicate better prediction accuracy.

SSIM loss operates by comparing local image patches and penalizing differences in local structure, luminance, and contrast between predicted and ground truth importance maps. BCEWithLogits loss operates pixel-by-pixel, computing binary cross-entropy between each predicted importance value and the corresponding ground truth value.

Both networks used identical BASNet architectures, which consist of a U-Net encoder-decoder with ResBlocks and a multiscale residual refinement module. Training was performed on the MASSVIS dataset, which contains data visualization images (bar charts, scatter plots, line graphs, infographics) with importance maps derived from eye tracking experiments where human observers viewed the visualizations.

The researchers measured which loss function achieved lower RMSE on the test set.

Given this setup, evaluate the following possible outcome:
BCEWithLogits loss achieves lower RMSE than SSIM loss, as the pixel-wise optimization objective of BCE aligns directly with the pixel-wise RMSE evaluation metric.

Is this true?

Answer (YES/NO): YES